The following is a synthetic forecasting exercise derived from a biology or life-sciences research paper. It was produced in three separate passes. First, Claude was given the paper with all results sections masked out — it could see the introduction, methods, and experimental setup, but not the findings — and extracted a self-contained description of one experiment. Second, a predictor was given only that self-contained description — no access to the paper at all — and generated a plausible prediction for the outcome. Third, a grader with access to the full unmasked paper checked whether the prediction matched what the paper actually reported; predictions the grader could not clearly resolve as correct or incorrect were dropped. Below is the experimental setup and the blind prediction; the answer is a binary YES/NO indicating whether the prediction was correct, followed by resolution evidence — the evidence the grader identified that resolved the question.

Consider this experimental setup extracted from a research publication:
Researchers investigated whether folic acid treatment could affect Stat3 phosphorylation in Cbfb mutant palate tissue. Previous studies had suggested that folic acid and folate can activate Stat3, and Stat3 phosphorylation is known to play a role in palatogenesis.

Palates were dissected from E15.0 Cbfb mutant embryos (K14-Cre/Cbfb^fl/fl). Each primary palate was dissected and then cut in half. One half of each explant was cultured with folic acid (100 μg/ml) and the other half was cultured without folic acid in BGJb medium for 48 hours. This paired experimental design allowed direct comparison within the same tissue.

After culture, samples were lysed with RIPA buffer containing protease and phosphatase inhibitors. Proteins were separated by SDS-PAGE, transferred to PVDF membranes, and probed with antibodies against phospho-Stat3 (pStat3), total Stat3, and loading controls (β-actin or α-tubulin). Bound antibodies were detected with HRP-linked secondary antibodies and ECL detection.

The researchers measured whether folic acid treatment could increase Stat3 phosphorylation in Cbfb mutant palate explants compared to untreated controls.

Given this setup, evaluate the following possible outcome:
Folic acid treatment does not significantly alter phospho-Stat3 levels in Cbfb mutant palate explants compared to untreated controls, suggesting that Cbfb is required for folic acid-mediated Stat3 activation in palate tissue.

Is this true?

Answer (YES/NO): NO